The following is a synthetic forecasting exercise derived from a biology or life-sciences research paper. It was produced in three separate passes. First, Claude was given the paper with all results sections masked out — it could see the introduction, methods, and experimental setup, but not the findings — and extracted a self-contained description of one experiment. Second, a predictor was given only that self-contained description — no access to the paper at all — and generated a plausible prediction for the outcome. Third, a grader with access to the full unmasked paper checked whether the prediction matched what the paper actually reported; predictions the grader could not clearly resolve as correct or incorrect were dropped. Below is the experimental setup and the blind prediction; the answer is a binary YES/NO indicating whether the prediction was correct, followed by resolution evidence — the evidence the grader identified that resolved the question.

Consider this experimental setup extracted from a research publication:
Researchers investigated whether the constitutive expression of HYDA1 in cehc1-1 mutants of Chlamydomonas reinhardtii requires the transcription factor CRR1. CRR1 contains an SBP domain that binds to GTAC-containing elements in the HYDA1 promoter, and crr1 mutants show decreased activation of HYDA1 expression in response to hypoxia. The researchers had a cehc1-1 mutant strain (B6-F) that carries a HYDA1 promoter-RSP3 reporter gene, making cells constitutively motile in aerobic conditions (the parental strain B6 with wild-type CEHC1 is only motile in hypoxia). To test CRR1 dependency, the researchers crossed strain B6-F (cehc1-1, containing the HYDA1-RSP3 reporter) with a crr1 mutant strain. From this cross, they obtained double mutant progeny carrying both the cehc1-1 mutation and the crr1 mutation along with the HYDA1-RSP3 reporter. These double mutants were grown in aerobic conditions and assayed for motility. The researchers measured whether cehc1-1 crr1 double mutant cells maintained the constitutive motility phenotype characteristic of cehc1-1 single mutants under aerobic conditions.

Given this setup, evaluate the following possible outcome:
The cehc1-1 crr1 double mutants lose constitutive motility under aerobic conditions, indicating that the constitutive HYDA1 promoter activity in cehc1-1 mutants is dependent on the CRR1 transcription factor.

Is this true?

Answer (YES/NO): YES